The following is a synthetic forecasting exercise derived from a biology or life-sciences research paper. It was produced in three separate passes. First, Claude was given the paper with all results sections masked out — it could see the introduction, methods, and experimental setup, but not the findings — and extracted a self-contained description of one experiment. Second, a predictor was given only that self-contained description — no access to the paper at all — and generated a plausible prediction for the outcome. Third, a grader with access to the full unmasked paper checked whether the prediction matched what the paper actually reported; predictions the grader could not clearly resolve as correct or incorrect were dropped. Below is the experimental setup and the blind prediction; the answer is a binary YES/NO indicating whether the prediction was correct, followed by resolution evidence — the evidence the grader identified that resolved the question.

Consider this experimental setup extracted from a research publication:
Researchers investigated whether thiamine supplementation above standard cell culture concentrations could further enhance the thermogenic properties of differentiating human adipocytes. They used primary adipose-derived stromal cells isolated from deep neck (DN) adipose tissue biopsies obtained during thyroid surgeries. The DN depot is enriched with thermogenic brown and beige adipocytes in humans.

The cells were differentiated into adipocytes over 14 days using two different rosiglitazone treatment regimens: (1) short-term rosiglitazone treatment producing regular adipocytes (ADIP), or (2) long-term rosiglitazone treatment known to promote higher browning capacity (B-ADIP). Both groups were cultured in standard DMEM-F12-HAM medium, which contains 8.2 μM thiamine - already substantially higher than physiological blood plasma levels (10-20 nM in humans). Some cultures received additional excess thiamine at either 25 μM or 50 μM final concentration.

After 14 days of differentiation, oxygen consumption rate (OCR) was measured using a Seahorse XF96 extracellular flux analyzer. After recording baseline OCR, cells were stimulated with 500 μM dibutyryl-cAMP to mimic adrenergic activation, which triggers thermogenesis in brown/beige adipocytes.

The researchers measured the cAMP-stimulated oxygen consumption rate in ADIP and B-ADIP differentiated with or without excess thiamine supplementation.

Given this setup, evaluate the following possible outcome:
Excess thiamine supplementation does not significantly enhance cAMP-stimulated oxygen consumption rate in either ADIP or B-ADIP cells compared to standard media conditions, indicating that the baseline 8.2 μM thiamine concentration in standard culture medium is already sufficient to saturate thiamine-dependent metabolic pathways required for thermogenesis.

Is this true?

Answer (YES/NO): NO